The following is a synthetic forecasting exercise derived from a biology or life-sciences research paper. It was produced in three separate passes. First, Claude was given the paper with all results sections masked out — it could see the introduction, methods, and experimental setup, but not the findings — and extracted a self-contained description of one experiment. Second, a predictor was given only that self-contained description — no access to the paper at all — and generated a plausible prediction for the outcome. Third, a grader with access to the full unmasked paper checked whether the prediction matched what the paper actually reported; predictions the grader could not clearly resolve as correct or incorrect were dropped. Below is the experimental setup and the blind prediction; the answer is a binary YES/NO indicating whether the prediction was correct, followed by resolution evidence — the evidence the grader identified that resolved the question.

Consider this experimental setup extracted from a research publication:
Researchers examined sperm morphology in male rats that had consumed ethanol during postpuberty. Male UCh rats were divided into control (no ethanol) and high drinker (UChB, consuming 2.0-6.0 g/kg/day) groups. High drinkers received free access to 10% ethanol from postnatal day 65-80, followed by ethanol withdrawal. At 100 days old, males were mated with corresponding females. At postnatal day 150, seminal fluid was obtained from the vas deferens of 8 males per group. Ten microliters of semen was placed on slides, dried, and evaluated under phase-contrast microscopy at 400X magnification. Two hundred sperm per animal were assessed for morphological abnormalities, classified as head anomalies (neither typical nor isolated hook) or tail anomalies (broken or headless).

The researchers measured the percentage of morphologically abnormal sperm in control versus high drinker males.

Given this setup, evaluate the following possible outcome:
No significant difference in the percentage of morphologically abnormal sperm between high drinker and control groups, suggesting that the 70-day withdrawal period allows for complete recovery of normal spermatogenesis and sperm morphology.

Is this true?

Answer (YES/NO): NO